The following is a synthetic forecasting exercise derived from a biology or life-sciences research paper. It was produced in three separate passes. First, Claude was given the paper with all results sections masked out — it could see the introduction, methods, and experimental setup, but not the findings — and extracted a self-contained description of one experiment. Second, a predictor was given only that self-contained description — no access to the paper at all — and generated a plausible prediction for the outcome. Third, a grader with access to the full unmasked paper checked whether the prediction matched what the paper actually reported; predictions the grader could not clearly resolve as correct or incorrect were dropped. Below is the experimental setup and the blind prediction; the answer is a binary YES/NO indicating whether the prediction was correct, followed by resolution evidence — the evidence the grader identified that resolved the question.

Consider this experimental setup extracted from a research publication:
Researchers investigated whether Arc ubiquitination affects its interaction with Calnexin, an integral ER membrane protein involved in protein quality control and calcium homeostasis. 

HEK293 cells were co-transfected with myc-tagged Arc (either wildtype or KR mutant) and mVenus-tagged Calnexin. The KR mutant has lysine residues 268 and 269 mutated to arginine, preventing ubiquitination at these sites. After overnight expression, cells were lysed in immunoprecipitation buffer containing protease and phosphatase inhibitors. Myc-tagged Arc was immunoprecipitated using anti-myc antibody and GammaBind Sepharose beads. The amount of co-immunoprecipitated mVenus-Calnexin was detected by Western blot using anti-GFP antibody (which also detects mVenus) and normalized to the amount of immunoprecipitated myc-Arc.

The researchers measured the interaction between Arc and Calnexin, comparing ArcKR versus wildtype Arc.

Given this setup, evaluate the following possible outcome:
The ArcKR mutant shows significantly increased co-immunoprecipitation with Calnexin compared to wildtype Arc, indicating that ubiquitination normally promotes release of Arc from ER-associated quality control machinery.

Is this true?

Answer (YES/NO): YES